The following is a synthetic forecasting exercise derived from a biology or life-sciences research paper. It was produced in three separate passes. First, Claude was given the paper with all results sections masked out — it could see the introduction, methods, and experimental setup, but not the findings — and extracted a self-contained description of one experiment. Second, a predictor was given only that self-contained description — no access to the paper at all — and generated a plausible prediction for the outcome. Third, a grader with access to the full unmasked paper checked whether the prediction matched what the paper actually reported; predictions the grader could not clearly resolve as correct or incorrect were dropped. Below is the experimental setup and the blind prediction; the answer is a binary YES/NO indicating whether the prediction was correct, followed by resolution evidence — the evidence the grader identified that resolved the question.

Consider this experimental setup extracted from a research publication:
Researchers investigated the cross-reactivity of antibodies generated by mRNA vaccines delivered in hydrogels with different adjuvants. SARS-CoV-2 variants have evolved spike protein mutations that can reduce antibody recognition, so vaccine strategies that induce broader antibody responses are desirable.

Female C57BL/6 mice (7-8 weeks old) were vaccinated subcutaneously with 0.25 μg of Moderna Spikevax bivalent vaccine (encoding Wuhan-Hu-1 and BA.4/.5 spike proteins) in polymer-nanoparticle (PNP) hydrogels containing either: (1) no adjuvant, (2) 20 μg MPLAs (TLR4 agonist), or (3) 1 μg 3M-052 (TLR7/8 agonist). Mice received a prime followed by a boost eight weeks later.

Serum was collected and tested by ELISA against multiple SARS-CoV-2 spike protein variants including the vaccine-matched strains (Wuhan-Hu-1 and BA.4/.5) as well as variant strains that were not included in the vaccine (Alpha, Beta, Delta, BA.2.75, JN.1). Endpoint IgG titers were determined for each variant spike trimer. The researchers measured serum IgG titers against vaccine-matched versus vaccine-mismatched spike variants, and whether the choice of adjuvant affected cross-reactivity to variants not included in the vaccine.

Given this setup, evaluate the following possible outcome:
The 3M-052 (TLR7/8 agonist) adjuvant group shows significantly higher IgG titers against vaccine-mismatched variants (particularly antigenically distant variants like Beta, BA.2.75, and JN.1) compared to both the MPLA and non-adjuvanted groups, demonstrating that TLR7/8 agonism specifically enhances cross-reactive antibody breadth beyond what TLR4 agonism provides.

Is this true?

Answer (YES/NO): NO